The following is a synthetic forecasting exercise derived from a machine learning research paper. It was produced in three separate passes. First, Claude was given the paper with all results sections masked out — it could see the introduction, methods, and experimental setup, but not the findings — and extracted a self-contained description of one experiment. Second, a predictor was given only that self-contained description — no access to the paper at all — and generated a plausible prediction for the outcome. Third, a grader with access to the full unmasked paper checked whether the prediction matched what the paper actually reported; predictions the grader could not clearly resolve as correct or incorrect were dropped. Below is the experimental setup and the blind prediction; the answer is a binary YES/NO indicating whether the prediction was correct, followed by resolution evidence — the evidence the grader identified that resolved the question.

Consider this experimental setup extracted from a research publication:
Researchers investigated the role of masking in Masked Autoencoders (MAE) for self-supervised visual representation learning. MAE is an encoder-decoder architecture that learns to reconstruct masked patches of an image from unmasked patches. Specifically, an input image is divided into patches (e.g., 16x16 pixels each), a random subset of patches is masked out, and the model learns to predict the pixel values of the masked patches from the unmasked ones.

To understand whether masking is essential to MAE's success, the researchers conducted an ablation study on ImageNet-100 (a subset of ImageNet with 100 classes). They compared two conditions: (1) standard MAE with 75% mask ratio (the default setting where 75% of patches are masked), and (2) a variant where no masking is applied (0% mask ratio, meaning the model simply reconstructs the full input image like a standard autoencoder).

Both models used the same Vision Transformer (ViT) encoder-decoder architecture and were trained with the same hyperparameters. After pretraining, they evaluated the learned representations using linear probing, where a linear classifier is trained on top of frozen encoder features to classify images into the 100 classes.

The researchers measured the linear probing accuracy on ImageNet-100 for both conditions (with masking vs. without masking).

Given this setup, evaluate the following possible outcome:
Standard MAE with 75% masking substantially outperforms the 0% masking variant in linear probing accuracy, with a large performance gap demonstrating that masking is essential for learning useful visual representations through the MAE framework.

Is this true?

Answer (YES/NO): YES